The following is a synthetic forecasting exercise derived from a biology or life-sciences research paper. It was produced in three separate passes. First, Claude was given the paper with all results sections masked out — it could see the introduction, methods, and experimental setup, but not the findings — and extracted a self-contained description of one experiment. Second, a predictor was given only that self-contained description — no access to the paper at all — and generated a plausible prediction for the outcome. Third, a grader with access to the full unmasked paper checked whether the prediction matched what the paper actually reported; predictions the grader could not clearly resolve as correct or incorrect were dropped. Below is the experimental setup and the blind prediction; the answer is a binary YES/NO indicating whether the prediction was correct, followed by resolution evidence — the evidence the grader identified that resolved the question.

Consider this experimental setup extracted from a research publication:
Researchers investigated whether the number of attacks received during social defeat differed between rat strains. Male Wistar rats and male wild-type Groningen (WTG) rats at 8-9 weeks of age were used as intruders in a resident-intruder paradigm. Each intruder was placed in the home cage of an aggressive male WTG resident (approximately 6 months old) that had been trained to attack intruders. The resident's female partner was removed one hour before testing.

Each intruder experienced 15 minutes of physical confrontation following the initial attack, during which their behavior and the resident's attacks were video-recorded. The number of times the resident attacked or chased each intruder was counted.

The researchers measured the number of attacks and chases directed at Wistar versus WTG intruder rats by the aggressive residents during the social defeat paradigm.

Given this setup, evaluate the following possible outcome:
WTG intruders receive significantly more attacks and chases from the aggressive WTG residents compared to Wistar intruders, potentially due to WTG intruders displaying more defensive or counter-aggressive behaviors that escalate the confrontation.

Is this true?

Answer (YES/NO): YES